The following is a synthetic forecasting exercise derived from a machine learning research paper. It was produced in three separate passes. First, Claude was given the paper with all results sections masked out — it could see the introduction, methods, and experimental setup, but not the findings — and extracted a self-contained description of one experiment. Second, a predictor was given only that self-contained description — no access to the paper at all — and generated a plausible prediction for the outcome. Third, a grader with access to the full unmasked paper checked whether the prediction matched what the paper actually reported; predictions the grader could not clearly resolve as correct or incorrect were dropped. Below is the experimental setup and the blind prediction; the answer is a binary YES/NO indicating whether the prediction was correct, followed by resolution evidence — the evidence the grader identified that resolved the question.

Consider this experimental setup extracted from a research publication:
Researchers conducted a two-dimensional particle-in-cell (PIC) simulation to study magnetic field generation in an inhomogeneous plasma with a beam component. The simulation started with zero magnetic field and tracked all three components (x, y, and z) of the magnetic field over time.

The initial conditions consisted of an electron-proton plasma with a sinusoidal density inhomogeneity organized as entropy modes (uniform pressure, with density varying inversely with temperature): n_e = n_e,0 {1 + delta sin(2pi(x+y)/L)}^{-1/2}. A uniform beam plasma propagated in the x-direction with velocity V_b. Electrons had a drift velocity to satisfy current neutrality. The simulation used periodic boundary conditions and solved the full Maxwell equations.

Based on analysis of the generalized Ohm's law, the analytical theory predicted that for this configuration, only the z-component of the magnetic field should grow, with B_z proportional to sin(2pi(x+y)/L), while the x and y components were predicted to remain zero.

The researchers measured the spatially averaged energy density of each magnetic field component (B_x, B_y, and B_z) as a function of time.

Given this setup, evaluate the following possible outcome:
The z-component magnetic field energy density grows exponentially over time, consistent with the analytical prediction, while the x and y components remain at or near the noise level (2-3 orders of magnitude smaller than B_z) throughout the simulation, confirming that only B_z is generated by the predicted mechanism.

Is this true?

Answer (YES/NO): NO